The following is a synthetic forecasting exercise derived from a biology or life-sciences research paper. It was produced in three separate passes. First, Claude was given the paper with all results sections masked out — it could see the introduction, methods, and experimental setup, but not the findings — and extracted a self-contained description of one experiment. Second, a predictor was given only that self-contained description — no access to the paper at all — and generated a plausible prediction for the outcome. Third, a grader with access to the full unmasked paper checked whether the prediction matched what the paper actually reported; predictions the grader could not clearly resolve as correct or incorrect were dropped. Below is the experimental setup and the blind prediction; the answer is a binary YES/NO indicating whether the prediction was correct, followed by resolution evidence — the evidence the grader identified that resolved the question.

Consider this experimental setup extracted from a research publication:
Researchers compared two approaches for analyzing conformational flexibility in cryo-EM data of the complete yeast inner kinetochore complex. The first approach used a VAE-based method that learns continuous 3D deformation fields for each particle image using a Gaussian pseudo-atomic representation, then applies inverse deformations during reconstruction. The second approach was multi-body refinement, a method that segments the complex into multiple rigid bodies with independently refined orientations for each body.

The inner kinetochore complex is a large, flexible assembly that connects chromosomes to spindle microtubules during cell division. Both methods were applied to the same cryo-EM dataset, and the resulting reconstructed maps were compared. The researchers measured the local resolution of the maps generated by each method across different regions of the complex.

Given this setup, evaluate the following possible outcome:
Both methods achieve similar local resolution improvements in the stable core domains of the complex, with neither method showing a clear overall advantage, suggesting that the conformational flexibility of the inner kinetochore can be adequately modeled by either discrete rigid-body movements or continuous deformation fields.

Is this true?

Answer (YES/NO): NO